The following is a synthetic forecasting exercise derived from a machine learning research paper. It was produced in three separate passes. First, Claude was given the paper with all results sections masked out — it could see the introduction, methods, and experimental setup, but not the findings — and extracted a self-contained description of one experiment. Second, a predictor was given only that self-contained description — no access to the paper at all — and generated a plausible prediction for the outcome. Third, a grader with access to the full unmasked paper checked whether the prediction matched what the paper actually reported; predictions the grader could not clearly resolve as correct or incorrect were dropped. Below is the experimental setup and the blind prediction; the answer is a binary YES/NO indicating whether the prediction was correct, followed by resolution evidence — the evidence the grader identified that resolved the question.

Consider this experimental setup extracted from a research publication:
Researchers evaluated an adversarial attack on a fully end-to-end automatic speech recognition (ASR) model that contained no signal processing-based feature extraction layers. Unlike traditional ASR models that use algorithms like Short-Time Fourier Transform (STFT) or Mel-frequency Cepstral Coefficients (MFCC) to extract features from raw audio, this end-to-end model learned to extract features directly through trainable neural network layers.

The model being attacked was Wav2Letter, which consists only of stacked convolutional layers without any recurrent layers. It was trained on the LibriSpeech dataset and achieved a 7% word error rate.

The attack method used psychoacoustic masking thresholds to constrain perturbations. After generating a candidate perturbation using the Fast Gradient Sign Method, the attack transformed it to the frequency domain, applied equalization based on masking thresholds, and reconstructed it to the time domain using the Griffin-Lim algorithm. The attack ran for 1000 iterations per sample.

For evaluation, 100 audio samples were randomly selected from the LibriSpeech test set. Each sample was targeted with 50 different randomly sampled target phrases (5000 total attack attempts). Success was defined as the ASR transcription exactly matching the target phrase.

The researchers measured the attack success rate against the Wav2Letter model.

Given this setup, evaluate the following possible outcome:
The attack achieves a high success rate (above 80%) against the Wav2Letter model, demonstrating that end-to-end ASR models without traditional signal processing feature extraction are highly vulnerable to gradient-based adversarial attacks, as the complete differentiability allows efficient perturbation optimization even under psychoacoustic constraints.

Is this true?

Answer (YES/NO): NO